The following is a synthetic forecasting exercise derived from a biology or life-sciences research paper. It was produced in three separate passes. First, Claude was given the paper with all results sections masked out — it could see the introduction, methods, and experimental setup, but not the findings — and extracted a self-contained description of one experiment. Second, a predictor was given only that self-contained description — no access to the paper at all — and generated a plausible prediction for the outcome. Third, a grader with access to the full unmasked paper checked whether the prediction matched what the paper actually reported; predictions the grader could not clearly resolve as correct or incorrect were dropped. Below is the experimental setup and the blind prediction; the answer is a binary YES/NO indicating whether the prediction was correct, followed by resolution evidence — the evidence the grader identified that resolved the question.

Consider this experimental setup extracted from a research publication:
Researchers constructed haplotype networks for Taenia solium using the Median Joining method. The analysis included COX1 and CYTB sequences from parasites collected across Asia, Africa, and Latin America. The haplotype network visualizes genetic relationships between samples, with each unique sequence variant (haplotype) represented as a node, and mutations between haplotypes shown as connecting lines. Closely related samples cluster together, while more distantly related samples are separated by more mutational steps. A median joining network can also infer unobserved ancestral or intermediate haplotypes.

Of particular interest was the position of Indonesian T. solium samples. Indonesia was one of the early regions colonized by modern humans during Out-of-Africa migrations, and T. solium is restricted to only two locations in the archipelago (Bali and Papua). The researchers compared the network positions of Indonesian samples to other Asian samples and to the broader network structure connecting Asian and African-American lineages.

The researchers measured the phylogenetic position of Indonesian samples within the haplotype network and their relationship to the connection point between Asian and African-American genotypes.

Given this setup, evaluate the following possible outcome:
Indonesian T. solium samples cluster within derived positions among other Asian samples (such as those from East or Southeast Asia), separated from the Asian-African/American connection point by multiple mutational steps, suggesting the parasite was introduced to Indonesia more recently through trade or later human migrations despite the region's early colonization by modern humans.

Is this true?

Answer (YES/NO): NO